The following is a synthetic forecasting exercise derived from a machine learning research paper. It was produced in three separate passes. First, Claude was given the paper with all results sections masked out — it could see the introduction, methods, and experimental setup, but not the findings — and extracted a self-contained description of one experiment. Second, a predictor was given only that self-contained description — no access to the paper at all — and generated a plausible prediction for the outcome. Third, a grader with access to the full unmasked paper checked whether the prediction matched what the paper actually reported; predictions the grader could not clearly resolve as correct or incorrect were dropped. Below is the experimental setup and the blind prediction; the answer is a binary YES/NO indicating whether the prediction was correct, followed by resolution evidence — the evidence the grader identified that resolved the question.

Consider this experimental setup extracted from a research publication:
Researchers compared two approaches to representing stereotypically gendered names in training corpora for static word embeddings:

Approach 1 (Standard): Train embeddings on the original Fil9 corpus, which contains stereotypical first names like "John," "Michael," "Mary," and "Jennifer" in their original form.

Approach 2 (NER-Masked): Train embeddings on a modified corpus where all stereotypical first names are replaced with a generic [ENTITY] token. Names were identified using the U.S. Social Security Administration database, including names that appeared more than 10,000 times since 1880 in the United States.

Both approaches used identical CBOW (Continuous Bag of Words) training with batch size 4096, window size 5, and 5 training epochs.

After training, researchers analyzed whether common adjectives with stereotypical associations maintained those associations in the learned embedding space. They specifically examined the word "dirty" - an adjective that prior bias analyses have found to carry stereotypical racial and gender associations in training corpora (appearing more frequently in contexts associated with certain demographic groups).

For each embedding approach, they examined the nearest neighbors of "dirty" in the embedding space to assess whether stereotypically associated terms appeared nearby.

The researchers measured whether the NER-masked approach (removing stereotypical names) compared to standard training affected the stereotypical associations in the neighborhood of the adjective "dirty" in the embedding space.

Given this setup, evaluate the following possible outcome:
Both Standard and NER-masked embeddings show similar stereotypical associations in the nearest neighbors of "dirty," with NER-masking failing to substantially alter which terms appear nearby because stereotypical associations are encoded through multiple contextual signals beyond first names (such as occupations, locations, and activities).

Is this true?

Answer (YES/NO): NO